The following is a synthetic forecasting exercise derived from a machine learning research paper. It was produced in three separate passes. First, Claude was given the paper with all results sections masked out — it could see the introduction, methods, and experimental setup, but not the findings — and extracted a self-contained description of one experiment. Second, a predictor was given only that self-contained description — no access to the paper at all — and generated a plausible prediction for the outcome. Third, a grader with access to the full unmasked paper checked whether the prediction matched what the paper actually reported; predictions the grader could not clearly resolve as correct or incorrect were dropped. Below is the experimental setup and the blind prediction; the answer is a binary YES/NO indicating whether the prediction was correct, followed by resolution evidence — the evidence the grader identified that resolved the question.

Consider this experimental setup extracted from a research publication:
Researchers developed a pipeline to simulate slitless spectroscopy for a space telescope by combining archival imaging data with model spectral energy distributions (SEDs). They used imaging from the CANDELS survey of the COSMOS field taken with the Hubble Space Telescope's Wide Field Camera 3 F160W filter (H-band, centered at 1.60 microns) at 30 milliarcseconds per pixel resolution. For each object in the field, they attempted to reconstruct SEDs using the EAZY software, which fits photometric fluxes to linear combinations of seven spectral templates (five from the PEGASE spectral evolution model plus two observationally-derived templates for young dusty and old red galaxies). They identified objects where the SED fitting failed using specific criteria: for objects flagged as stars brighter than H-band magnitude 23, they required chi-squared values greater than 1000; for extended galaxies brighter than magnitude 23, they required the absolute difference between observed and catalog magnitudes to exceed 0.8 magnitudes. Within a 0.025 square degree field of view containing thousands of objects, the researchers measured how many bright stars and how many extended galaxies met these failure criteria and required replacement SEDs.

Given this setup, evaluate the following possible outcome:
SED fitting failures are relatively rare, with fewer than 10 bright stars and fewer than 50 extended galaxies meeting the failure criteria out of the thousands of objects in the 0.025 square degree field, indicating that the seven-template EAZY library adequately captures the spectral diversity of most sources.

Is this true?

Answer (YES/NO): NO